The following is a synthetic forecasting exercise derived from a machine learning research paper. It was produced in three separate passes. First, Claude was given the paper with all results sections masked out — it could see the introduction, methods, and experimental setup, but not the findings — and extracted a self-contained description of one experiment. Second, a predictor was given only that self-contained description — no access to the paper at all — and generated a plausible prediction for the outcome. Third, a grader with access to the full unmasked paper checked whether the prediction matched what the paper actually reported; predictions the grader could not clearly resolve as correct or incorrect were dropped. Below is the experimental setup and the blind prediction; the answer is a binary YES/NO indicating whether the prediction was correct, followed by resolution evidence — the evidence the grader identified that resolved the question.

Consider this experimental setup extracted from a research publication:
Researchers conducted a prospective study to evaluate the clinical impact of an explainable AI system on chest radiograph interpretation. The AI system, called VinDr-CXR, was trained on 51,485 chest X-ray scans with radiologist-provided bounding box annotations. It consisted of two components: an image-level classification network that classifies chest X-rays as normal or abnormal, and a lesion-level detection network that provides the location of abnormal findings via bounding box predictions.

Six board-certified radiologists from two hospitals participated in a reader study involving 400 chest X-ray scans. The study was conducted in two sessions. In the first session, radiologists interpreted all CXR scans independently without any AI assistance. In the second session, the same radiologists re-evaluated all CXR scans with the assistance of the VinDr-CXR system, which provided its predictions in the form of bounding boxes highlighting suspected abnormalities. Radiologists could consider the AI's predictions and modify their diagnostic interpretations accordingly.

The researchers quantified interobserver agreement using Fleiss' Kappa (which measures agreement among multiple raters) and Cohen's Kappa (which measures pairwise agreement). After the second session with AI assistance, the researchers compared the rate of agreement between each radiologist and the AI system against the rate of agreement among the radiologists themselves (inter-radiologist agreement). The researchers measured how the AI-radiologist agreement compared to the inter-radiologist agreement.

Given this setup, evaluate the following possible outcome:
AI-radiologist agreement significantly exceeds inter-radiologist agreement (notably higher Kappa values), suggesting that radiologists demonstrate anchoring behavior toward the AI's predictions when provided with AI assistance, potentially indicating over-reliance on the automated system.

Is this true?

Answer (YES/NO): NO